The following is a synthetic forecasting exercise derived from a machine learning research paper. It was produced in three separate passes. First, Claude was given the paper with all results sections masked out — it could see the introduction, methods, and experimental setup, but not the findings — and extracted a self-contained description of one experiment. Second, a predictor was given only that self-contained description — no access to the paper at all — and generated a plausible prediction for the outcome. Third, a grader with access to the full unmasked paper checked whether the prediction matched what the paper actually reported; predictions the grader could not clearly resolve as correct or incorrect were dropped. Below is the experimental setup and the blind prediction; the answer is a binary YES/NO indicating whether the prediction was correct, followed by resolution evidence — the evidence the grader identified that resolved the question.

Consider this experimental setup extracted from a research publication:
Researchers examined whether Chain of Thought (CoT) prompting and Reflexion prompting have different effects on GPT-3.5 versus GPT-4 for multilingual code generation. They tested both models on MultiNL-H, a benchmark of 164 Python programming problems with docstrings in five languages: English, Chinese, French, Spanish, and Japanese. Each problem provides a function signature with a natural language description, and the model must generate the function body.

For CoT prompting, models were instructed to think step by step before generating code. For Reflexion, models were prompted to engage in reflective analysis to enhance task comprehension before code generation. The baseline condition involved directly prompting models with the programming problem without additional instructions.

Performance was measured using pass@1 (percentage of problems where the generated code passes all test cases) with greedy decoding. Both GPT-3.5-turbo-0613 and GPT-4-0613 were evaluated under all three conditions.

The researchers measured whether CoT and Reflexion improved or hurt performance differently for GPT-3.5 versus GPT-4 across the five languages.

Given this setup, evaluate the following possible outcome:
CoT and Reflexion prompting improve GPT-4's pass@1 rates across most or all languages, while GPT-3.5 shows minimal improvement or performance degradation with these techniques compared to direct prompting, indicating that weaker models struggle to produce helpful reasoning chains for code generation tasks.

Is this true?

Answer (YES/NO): YES